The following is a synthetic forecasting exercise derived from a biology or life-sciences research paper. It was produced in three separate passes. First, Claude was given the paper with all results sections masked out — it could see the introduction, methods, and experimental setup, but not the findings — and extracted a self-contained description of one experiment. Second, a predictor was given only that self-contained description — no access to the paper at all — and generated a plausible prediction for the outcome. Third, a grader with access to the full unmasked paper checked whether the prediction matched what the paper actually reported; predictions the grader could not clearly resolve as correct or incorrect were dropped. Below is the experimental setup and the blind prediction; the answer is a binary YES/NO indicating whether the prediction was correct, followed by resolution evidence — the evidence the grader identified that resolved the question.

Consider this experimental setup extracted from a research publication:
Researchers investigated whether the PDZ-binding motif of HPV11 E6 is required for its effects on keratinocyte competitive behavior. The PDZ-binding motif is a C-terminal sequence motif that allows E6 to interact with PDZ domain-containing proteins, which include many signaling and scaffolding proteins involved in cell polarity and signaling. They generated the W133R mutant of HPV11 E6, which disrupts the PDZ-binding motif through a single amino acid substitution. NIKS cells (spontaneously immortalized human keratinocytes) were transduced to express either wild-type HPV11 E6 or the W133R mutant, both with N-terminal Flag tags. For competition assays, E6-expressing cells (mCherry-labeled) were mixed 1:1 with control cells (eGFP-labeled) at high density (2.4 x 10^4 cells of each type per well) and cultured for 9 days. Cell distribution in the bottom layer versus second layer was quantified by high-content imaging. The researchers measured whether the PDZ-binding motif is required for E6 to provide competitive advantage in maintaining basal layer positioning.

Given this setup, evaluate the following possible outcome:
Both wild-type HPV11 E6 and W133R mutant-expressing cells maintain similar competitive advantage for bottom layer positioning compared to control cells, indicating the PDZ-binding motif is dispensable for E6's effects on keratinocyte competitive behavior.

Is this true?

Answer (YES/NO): NO